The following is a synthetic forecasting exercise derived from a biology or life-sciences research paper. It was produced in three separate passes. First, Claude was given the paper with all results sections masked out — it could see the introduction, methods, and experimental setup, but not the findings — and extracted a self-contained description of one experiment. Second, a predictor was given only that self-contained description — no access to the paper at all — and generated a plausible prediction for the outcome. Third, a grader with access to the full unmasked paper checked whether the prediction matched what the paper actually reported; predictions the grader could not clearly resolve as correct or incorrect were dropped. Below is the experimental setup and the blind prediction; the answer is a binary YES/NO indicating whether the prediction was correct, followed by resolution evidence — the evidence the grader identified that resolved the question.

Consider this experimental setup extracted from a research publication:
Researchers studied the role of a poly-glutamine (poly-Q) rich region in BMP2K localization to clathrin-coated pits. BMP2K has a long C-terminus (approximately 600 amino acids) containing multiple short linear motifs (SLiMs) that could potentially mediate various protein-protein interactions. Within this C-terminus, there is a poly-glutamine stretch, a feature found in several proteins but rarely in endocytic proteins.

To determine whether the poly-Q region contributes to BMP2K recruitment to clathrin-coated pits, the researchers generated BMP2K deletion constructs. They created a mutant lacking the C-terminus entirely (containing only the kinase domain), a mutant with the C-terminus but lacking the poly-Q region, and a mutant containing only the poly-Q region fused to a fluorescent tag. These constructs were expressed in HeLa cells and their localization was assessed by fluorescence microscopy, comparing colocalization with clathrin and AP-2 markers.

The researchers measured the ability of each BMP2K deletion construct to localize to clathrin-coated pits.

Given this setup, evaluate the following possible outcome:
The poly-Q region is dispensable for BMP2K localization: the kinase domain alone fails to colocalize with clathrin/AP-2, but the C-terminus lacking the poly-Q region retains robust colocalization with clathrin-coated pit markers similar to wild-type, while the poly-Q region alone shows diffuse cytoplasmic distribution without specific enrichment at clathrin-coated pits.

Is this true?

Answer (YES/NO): NO